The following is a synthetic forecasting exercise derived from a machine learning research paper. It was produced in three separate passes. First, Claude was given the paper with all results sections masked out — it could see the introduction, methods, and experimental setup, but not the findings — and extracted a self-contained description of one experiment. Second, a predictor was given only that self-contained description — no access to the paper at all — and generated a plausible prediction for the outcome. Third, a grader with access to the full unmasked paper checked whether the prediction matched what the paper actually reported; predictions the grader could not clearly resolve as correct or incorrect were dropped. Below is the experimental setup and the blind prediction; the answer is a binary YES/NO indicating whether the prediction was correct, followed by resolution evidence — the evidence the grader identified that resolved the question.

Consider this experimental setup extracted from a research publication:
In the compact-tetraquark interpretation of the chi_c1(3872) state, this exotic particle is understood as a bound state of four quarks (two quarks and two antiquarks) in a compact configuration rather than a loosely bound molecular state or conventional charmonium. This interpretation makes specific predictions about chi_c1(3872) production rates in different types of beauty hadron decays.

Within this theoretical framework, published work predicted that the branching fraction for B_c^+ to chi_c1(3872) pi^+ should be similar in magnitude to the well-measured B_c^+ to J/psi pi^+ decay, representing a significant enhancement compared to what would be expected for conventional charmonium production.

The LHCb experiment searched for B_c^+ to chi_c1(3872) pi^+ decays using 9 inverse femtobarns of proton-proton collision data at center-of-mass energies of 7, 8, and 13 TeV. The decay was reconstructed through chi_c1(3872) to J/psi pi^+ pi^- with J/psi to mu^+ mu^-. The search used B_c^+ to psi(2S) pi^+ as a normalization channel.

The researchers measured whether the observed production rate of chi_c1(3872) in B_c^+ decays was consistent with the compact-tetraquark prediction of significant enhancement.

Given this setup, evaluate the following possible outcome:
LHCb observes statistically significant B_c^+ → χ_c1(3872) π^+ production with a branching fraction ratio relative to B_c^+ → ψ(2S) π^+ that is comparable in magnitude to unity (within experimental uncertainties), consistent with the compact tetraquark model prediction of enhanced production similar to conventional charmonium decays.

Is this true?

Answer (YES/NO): NO